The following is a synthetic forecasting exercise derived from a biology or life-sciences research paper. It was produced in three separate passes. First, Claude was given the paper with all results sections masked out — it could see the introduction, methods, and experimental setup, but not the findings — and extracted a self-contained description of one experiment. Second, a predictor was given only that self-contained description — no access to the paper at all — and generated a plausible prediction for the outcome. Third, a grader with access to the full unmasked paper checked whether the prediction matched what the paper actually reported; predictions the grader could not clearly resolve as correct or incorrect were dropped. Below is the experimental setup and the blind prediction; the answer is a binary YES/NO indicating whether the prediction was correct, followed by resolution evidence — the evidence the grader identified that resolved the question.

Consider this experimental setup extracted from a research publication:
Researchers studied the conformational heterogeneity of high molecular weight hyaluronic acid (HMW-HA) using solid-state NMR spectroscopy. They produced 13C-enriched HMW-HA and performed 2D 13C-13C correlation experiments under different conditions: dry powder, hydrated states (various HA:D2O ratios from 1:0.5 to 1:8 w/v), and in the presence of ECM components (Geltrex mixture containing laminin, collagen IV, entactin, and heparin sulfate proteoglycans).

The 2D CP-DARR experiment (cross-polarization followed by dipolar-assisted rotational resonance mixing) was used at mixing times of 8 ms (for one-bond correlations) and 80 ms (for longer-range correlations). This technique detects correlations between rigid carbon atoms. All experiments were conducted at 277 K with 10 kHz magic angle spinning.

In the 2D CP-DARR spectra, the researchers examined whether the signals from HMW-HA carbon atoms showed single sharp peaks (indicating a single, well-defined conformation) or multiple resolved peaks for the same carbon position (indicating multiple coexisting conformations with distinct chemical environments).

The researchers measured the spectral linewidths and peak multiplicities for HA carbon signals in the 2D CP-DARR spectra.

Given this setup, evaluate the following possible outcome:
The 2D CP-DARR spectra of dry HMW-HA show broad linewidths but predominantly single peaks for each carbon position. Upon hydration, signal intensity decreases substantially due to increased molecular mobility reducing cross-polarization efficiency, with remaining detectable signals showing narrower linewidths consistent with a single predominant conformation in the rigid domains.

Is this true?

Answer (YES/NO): NO